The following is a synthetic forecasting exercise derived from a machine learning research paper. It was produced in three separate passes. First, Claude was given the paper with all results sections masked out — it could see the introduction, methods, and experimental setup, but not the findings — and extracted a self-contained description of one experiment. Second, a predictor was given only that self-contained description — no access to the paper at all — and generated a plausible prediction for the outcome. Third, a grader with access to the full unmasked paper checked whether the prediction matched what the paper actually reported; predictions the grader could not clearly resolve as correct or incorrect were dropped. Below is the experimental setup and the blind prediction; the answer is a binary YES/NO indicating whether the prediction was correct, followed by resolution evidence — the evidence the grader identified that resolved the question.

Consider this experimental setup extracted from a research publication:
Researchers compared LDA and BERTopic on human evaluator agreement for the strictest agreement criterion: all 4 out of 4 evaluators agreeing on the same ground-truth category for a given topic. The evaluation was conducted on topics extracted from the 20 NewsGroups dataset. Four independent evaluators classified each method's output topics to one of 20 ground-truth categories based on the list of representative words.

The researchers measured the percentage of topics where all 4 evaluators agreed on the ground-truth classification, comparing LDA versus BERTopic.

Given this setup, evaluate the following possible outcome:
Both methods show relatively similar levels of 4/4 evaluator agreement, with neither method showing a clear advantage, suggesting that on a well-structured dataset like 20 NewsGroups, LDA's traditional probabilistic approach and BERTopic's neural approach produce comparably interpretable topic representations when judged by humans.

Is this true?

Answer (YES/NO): YES